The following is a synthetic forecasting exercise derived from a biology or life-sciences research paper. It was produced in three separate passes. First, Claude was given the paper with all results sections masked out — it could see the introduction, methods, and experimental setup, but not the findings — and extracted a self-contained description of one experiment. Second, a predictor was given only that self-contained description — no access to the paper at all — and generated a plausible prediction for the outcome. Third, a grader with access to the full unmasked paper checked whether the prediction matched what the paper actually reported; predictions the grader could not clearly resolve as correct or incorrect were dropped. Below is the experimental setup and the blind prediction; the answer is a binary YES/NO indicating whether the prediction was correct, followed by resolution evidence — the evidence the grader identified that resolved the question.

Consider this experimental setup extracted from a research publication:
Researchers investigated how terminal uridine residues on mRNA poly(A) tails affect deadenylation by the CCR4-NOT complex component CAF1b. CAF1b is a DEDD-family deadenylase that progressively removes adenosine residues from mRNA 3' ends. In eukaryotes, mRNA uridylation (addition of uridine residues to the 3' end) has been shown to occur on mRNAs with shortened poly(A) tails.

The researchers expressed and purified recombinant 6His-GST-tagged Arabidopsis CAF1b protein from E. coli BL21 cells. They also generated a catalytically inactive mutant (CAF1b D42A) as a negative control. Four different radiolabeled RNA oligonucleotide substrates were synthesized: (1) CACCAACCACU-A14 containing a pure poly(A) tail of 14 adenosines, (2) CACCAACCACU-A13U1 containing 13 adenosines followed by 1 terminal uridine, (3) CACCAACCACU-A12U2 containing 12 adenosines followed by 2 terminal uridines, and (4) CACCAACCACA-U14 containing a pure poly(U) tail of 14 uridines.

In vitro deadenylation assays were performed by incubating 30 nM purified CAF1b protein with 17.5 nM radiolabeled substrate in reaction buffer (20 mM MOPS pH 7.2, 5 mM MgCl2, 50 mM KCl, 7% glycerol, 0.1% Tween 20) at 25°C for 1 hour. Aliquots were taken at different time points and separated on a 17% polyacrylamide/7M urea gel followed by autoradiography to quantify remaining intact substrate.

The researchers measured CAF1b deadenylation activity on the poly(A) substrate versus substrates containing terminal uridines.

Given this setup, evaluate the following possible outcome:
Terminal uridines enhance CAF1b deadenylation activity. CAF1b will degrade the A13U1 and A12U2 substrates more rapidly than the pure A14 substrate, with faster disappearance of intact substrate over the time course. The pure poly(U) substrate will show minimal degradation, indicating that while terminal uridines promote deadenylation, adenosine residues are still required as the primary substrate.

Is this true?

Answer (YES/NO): NO